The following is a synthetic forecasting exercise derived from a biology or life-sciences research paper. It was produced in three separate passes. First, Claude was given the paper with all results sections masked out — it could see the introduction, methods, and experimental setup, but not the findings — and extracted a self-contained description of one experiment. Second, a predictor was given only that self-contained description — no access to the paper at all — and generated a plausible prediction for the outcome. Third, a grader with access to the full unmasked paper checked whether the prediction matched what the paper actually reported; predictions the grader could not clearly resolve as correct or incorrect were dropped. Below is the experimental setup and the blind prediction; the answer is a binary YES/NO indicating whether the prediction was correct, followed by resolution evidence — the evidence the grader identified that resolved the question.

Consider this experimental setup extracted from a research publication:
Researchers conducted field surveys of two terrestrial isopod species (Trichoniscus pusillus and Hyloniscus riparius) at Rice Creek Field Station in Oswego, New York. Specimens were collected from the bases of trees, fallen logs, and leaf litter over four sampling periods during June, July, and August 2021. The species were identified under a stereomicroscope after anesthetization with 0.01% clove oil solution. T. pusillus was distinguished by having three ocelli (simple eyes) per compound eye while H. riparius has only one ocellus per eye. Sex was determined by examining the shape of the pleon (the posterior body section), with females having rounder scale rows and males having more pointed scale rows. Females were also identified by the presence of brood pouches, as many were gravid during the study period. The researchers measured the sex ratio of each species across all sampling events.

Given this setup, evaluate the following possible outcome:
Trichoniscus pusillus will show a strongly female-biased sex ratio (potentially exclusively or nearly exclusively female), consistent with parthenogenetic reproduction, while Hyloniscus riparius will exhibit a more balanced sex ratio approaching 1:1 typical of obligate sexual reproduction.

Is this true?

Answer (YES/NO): YES